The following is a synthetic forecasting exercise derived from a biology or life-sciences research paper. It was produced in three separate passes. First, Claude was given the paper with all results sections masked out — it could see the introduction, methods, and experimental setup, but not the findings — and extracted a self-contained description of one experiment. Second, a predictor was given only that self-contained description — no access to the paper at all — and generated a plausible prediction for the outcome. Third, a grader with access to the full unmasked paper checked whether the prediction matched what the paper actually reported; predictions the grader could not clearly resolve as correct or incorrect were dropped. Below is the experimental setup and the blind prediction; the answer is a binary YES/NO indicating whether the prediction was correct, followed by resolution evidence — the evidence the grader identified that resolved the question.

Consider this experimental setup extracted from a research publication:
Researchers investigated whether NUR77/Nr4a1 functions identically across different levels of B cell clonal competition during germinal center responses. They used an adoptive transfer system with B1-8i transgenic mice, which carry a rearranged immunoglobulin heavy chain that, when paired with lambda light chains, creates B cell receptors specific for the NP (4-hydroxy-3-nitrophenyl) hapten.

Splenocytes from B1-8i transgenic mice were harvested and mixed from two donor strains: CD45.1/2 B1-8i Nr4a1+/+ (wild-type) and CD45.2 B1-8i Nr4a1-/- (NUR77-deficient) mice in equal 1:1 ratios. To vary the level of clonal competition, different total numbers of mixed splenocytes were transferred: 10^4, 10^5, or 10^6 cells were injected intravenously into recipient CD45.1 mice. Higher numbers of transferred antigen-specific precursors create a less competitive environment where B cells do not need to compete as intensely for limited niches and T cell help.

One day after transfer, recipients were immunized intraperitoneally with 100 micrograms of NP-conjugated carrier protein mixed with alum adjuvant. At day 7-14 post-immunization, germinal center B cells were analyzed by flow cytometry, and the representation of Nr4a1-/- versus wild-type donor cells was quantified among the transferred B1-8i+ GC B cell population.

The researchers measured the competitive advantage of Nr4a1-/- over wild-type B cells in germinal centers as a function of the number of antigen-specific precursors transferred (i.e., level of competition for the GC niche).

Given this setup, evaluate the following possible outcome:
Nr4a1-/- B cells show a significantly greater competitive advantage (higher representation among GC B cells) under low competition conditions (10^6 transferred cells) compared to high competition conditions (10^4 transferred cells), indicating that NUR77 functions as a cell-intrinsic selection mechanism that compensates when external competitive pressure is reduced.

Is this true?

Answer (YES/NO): NO